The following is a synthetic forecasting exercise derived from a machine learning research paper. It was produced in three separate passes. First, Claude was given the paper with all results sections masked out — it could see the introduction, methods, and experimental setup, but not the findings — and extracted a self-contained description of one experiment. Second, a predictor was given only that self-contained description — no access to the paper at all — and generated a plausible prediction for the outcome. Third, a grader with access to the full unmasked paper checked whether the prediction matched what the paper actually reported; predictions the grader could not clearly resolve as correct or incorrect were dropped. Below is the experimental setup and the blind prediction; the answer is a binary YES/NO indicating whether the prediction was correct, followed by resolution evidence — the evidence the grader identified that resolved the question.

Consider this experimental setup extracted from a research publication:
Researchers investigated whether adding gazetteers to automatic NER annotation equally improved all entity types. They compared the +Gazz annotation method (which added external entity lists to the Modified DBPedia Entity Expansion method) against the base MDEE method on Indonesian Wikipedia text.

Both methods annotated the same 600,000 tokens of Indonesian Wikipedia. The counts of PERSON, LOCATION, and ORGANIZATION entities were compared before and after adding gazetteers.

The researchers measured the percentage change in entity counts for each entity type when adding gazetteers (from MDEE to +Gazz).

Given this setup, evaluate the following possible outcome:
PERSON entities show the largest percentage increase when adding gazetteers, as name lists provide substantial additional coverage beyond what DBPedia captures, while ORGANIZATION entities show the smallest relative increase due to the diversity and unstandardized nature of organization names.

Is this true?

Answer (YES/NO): NO